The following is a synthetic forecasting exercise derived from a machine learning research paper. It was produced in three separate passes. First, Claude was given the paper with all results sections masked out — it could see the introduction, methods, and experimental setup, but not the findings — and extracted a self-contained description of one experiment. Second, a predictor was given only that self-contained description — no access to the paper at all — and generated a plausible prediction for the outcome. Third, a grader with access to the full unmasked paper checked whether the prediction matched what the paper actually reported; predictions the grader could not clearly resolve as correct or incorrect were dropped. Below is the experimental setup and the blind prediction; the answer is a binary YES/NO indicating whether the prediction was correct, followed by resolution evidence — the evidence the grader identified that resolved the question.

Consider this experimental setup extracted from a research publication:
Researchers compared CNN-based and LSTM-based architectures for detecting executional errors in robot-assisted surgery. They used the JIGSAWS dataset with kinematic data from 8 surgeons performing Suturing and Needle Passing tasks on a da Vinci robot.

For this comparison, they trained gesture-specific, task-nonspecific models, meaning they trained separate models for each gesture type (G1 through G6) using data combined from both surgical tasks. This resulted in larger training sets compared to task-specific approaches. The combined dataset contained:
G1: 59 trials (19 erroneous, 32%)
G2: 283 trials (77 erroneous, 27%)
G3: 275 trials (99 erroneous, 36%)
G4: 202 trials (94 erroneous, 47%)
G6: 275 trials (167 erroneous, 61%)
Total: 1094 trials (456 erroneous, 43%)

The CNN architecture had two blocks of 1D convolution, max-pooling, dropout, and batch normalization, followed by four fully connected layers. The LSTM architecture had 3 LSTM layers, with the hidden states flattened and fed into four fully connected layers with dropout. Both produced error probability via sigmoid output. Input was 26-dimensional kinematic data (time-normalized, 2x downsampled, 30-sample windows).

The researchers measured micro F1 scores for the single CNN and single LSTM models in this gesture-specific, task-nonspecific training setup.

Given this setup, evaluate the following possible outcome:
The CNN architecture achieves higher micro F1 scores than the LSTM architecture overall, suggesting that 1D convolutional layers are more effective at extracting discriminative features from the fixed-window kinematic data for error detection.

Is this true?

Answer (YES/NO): NO